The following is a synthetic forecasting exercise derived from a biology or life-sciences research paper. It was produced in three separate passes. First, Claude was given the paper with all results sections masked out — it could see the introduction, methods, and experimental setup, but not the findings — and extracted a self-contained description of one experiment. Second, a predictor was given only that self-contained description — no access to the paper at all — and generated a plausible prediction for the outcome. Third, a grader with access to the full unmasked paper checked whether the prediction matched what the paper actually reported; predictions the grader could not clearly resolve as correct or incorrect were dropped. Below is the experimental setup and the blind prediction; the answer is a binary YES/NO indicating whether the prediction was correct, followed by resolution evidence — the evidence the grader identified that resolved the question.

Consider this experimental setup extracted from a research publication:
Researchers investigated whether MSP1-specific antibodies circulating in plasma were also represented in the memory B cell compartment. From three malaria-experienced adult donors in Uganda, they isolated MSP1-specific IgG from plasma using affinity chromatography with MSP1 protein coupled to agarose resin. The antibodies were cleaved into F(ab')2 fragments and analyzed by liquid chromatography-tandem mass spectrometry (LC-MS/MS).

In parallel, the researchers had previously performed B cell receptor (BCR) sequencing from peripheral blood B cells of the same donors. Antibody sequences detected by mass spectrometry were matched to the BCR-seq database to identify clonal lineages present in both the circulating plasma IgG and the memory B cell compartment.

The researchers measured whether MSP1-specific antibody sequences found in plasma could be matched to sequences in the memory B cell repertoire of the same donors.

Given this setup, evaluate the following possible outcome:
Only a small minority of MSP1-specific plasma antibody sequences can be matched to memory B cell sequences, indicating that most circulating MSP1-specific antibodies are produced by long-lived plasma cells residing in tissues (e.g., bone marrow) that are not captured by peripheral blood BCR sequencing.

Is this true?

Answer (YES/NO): NO